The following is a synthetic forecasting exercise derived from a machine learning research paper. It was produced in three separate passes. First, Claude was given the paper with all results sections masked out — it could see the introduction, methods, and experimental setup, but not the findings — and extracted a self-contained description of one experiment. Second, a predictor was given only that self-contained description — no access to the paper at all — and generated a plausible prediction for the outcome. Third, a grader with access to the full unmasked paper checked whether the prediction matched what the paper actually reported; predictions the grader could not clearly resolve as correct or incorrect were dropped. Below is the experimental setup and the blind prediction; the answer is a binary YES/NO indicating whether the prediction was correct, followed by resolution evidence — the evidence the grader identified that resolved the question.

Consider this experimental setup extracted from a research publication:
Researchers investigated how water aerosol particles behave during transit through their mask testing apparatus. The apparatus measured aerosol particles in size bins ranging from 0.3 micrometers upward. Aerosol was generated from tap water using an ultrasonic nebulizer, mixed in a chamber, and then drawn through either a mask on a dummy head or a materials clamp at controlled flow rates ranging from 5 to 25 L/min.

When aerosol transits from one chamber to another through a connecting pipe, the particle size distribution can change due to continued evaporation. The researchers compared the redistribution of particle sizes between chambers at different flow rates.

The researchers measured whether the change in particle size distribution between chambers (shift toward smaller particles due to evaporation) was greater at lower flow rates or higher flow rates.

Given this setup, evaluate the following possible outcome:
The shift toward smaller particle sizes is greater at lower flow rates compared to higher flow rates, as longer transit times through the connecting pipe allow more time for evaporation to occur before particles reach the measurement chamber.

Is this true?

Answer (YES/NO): YES